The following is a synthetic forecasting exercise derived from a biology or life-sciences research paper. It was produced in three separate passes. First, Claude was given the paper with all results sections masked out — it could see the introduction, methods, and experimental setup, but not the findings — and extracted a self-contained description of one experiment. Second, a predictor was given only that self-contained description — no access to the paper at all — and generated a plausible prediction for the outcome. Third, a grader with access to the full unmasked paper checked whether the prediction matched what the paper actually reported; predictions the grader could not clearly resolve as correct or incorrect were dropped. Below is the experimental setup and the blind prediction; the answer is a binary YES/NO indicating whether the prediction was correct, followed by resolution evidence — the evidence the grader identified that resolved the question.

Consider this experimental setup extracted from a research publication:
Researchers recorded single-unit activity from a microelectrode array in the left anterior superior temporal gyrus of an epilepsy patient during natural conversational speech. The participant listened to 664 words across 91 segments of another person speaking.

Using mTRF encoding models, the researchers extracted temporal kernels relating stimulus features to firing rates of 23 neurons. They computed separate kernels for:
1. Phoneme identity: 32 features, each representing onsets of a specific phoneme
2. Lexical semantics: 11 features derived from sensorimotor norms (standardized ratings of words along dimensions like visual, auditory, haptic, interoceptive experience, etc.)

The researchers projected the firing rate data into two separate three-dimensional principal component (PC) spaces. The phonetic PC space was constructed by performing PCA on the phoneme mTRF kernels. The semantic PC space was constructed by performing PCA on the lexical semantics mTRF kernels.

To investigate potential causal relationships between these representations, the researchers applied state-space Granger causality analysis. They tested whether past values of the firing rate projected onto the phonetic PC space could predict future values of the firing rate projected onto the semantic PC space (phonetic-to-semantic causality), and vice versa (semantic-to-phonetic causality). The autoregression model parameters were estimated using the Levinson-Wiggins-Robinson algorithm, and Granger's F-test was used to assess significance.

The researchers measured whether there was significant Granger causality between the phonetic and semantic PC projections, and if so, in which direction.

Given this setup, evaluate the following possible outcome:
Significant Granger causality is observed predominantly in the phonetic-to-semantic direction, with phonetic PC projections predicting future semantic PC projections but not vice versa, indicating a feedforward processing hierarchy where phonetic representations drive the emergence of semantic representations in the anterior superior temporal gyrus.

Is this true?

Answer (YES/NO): NO